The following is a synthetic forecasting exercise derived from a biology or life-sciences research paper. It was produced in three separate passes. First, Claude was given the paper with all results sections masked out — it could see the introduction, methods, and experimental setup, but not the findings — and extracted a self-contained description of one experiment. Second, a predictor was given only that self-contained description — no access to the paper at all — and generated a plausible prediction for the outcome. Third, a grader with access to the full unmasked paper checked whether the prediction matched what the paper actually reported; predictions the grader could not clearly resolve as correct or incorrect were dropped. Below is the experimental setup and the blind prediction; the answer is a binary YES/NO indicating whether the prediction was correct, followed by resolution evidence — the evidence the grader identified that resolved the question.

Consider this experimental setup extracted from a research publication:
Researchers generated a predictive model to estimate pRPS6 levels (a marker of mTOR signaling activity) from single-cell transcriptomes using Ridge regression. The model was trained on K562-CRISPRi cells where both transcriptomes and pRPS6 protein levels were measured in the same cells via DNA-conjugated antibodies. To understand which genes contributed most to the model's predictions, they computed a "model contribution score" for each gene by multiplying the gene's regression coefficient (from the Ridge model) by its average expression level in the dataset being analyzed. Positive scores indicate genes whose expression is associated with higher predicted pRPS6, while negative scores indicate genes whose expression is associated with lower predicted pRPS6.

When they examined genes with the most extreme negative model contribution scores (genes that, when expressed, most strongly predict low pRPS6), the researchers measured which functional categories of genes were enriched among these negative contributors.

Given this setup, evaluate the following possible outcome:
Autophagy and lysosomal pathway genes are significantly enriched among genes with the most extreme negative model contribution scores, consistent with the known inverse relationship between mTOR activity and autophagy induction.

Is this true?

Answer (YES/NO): NO